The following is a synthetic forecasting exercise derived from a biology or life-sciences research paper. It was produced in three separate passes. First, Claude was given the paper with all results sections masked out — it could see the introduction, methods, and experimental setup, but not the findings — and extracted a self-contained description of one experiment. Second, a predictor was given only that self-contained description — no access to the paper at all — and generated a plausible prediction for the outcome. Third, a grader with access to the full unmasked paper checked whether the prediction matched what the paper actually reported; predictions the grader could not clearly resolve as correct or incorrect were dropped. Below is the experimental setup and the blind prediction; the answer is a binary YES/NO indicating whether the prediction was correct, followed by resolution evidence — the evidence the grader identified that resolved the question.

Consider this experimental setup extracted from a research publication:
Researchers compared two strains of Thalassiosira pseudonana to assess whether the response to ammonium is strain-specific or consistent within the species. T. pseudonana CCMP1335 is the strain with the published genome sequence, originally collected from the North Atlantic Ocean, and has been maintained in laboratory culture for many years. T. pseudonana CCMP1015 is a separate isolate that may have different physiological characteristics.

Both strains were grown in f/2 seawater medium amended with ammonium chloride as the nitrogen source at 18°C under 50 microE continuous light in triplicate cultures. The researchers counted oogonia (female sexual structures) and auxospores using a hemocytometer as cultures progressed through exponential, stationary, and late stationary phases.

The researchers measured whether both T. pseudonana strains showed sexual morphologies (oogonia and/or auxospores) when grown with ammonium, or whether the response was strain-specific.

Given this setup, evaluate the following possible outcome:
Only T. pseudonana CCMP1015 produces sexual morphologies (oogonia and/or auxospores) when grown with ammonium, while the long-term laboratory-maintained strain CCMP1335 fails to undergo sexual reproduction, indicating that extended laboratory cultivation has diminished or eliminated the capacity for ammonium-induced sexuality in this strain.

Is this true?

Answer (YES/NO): NO